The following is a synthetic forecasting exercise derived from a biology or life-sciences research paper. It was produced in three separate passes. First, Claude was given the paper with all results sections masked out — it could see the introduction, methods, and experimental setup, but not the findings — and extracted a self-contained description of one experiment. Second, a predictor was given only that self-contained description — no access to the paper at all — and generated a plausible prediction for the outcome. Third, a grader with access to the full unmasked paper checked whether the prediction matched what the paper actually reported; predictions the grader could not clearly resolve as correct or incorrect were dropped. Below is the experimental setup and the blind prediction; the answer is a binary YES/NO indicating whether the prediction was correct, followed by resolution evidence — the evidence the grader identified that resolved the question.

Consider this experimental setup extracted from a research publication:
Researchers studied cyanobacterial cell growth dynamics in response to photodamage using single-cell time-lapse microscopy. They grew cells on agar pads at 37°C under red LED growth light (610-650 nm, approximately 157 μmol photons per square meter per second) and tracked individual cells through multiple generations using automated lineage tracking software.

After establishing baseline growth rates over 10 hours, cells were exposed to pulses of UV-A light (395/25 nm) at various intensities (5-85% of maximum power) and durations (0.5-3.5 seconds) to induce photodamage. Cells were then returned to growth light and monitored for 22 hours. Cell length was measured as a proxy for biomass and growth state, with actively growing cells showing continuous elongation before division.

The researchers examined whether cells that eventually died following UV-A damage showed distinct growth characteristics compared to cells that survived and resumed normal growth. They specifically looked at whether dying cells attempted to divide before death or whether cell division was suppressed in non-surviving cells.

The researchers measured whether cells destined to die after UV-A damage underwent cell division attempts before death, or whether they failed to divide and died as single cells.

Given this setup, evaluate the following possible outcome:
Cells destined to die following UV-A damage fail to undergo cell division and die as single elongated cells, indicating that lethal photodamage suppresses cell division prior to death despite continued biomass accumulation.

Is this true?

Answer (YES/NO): YES